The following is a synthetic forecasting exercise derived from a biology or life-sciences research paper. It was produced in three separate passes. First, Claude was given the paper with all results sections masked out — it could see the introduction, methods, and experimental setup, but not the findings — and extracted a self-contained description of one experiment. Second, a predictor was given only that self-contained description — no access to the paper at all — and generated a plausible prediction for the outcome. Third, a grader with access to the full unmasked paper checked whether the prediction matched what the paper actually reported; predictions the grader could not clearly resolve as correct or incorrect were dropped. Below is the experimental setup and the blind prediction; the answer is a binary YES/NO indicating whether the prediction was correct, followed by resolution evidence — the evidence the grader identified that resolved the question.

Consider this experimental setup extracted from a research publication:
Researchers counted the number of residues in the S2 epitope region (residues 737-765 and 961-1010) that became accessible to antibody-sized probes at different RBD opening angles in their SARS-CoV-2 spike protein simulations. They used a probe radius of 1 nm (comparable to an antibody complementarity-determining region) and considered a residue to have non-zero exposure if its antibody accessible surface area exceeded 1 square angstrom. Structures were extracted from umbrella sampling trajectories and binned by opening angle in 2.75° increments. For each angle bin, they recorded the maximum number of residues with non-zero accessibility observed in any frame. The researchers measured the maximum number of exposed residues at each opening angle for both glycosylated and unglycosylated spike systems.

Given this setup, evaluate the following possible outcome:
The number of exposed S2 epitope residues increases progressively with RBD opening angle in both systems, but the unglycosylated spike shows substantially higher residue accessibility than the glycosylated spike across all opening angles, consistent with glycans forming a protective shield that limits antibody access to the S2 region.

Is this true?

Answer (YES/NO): NO